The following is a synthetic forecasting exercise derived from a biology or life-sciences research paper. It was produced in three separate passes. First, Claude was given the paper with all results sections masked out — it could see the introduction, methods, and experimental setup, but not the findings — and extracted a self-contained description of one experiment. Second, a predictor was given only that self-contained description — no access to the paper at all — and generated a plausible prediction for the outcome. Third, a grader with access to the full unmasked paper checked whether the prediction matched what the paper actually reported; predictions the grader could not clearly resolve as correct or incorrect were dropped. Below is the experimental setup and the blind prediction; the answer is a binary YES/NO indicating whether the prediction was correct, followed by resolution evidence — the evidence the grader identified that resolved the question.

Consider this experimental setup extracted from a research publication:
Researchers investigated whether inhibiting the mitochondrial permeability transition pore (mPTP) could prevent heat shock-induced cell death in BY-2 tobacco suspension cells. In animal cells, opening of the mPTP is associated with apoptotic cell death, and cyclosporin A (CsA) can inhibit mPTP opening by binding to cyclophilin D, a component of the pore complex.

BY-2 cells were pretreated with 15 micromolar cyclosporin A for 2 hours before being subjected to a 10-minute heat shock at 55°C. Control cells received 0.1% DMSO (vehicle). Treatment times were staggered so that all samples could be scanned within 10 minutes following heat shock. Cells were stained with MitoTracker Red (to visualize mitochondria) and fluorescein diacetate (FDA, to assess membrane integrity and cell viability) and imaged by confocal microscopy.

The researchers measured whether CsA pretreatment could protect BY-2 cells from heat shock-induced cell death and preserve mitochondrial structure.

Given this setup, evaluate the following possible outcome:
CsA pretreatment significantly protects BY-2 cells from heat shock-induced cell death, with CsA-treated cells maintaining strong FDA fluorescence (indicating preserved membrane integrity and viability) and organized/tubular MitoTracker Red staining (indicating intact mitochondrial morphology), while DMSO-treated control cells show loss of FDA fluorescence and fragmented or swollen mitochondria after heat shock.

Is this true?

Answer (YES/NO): NO